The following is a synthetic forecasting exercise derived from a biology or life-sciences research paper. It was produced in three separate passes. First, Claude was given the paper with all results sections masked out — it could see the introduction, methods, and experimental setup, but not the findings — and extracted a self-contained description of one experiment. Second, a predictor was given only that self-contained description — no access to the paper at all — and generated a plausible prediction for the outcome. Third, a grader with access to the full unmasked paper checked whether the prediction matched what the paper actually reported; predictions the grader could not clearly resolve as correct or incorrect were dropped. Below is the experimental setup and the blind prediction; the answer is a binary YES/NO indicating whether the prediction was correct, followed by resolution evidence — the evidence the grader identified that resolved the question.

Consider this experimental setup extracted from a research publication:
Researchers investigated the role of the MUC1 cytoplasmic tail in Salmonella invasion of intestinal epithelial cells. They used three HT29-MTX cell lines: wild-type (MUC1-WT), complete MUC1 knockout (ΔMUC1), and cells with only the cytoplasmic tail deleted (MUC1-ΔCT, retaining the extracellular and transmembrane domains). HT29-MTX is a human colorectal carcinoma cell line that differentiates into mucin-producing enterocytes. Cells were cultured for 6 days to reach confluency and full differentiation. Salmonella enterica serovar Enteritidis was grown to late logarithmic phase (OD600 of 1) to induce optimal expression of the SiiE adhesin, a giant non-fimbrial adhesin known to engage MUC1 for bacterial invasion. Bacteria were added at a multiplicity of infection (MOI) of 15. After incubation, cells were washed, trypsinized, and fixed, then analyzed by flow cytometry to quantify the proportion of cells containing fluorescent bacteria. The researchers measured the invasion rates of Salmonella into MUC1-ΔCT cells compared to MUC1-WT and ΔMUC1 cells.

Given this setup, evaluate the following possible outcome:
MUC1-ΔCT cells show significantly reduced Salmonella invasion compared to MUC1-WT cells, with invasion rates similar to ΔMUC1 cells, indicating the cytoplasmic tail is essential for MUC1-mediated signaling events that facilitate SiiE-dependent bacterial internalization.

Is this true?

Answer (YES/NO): NO